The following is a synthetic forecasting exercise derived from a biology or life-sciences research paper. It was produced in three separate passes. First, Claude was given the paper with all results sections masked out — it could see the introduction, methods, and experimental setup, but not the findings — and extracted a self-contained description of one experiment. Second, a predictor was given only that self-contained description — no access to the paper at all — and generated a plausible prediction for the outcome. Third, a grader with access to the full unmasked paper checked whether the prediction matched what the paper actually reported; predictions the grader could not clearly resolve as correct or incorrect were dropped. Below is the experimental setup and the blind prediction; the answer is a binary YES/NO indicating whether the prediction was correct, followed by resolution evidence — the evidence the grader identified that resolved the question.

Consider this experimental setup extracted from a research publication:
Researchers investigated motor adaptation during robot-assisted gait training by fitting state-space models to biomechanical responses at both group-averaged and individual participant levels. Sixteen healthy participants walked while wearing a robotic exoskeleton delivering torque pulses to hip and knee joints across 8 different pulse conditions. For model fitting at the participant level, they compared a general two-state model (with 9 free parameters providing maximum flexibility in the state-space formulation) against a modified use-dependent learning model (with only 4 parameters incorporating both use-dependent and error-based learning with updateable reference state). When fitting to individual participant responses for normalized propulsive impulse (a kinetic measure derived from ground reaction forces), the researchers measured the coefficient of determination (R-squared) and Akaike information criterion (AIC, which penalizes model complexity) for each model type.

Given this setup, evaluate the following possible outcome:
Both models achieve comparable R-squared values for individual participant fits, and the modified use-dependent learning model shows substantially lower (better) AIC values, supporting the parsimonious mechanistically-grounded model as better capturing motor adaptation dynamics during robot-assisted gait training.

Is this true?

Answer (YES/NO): NO